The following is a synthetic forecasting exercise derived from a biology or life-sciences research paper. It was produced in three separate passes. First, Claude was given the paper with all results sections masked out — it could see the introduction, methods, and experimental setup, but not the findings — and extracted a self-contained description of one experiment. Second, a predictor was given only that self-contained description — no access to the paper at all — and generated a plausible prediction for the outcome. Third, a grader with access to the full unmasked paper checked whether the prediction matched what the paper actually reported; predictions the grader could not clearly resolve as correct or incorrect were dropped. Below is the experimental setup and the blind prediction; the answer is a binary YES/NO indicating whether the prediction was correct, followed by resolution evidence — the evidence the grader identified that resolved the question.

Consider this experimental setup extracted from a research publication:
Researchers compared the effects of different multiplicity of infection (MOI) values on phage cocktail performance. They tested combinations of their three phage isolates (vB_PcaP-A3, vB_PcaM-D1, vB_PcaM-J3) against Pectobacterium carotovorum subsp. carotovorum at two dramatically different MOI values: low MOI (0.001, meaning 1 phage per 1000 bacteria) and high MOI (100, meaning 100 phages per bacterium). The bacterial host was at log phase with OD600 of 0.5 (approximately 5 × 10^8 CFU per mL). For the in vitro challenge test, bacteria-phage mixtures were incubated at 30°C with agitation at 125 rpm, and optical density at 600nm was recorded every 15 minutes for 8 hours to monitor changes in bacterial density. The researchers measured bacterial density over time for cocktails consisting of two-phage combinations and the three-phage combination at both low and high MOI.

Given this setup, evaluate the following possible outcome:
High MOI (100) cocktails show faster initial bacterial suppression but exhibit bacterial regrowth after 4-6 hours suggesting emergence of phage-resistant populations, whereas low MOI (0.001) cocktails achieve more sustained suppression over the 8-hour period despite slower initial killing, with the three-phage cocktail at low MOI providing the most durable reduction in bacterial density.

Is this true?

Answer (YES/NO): NO